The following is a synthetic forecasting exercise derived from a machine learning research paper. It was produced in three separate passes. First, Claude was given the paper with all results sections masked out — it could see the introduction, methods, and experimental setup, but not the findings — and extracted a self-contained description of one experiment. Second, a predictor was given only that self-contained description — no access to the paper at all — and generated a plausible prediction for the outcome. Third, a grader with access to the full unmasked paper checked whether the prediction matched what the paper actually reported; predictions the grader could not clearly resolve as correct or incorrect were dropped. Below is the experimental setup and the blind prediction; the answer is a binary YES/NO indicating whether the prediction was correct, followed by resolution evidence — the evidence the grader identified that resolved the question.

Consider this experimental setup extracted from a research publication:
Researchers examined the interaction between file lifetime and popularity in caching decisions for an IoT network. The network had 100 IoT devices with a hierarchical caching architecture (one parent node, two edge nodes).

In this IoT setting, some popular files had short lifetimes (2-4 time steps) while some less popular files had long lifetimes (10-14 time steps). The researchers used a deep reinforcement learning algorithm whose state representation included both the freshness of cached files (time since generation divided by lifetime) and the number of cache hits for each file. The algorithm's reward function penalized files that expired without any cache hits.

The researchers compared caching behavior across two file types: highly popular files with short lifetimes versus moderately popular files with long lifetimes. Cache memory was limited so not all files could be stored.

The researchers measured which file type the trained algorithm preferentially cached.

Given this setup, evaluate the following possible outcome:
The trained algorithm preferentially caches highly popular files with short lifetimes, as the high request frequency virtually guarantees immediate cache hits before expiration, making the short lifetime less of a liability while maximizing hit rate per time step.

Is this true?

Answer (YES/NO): NO